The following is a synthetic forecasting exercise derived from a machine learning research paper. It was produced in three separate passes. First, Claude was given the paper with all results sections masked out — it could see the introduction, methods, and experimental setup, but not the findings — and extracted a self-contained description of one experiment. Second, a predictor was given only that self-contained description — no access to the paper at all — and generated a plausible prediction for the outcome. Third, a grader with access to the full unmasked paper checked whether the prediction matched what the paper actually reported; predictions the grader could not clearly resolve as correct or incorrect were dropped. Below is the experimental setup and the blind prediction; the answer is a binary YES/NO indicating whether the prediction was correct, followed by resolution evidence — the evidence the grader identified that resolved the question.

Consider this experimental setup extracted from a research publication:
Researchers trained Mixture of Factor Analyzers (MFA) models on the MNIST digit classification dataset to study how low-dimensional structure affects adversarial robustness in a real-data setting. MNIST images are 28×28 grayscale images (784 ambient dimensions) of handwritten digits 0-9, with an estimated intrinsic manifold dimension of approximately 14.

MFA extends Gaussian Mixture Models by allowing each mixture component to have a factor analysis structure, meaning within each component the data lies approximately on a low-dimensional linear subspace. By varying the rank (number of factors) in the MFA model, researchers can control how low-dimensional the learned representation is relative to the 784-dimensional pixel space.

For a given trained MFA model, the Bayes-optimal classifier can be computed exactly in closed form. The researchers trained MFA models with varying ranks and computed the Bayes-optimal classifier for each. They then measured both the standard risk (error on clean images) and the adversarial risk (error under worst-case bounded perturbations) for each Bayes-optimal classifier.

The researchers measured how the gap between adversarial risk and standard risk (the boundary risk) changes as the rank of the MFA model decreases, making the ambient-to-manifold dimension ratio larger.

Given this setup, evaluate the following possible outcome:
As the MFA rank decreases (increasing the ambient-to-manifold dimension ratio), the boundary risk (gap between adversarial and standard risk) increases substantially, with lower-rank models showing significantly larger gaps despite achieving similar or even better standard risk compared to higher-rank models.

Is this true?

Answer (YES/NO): NO